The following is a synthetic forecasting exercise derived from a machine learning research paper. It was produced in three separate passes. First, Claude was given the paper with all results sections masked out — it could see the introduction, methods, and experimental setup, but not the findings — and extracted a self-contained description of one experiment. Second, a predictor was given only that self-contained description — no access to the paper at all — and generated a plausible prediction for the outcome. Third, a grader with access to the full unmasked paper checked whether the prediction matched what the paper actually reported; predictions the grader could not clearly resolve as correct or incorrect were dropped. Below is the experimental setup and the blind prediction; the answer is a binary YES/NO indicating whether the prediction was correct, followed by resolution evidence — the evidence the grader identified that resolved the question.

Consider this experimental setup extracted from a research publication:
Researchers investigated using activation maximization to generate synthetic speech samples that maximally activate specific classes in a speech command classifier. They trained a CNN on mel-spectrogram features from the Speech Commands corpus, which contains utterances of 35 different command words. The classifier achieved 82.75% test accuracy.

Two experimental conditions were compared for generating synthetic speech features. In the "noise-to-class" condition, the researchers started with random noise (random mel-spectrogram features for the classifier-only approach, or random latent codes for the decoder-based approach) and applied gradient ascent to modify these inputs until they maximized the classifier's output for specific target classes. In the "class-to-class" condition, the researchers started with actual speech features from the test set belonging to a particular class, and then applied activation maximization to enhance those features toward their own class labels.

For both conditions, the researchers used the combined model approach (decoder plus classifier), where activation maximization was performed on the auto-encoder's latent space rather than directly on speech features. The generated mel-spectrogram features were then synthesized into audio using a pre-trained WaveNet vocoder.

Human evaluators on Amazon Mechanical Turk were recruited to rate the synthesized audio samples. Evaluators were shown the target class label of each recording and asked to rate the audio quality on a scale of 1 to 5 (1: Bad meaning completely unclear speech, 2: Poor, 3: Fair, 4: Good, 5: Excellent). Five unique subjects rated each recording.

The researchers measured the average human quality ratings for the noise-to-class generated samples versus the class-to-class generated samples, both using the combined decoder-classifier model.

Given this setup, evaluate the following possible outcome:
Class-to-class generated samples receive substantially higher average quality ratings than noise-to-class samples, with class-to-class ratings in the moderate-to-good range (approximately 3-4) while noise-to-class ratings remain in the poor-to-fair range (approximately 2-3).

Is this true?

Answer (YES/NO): NO